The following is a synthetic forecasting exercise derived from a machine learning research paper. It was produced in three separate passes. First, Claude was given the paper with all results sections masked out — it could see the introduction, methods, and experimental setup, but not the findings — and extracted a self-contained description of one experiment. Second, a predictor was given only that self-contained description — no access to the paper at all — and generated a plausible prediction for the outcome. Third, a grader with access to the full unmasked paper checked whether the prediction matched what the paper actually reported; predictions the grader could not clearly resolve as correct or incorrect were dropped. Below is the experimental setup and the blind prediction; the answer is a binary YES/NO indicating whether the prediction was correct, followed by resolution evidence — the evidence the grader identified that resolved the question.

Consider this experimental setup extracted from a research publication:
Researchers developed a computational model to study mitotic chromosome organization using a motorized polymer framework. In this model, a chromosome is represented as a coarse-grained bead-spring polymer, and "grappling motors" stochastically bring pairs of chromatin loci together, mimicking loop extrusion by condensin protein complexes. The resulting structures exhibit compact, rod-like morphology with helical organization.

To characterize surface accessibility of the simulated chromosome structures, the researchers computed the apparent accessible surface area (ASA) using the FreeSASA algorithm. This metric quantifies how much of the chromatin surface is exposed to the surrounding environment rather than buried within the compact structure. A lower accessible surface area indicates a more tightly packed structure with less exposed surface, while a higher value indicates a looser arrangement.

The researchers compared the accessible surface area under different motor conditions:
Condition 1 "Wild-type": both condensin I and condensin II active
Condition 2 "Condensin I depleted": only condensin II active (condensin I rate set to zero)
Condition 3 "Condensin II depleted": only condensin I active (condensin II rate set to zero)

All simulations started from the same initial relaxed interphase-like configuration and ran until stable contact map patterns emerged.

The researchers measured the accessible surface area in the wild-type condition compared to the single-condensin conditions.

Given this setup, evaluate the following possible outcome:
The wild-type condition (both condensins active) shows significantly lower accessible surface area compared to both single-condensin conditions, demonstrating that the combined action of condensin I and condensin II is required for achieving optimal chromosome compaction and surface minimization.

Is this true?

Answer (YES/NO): NO